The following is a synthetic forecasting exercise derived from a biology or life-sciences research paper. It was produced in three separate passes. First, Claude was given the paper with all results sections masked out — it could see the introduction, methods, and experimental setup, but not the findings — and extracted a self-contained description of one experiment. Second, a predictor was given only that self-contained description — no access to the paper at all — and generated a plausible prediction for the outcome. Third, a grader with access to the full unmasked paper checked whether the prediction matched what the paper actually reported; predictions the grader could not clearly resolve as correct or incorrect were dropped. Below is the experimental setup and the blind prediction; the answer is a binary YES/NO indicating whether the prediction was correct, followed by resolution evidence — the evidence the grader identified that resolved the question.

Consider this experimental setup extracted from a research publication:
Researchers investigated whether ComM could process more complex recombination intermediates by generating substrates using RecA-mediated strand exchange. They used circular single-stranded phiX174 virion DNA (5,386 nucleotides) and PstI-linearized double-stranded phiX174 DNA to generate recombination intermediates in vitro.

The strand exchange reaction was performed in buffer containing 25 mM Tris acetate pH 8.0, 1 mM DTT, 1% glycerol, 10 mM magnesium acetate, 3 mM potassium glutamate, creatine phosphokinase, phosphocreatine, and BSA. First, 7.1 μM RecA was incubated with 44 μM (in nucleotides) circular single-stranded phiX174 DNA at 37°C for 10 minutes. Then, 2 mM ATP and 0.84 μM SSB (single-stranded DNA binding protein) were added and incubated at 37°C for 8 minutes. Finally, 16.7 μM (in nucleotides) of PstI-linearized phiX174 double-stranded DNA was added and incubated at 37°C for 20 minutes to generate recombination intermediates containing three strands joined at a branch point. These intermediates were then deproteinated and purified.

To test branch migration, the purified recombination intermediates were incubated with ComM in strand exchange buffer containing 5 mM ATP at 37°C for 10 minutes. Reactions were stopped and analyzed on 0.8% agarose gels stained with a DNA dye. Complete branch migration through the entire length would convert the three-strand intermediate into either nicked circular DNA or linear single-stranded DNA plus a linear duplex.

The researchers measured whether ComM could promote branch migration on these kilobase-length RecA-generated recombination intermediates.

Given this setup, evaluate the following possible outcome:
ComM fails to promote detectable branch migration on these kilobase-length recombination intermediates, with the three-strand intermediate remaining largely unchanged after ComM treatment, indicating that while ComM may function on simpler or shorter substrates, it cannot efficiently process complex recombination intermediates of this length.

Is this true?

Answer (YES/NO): NO